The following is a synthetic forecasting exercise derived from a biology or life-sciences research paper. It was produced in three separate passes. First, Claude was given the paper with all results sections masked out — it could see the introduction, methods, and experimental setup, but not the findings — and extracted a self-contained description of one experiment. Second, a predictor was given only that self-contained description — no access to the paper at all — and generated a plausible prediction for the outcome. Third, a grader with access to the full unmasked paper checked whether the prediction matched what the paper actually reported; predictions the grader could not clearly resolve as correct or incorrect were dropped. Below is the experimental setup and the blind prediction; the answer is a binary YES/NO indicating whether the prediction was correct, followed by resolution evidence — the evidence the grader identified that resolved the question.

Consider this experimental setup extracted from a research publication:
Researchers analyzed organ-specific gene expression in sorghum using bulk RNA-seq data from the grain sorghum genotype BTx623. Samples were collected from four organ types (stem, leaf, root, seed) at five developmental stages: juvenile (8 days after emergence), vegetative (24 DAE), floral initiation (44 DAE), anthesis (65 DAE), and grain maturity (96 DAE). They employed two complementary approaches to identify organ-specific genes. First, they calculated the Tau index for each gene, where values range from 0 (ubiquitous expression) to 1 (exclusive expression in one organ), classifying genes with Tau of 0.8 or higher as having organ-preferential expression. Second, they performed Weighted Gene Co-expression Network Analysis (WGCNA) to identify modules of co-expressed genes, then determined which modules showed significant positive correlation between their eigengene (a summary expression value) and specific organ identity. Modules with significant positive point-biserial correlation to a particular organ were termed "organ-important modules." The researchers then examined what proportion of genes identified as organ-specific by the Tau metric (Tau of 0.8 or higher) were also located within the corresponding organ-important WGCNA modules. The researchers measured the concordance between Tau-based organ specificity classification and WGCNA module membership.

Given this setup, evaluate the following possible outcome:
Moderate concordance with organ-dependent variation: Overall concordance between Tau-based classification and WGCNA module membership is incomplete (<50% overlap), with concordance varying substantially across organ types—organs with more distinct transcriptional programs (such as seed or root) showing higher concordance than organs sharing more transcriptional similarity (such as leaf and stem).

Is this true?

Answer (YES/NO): NO